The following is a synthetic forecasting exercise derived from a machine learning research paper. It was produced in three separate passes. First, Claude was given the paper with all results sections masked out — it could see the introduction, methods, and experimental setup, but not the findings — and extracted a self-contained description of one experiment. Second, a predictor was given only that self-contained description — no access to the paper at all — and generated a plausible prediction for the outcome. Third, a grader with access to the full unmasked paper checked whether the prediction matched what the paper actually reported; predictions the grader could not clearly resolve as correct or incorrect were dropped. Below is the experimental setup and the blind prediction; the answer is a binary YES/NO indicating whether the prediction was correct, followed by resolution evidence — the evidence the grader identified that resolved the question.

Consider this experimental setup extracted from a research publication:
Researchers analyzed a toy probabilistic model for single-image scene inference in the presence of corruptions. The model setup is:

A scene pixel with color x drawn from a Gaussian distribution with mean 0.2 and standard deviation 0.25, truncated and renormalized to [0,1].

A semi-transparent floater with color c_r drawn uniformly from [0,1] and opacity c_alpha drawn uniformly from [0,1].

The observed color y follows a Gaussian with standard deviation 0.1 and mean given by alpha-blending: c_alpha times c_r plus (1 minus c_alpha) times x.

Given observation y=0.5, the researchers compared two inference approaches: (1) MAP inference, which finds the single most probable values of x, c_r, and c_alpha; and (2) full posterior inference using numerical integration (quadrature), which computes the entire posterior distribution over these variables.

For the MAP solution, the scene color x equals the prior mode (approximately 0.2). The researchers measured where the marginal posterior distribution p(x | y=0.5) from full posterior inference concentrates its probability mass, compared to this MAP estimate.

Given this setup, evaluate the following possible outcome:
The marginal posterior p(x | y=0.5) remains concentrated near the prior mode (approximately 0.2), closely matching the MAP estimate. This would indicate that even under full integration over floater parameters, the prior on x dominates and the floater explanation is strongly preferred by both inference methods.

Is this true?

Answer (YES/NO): NO